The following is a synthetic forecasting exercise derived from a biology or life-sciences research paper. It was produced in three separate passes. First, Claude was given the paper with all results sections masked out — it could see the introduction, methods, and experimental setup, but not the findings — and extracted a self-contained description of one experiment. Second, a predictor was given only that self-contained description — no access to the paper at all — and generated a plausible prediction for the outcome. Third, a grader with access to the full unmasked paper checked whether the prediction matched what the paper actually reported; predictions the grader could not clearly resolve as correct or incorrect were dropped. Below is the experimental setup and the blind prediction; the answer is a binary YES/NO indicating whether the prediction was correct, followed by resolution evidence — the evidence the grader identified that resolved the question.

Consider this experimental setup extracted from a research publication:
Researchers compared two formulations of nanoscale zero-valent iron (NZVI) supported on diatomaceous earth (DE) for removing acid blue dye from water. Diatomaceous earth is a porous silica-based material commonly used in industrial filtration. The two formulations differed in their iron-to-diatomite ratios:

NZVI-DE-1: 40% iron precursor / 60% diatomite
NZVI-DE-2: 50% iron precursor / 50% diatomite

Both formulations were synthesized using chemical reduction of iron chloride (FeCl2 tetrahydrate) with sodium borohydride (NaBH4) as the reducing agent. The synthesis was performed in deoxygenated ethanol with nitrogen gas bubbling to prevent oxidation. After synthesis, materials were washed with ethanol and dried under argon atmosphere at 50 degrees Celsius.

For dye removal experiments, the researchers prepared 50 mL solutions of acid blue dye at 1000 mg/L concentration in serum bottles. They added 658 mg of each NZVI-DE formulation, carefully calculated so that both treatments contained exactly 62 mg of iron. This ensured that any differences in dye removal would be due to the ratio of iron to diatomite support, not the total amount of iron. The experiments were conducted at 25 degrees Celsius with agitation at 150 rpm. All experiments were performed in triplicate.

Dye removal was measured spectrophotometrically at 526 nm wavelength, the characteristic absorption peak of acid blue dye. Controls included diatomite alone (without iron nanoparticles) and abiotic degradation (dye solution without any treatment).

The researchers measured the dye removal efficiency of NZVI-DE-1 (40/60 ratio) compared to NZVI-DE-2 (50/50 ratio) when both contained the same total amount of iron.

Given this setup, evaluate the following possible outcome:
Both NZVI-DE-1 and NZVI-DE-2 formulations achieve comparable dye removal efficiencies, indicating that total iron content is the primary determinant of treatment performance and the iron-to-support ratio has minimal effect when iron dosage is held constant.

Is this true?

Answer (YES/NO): NO